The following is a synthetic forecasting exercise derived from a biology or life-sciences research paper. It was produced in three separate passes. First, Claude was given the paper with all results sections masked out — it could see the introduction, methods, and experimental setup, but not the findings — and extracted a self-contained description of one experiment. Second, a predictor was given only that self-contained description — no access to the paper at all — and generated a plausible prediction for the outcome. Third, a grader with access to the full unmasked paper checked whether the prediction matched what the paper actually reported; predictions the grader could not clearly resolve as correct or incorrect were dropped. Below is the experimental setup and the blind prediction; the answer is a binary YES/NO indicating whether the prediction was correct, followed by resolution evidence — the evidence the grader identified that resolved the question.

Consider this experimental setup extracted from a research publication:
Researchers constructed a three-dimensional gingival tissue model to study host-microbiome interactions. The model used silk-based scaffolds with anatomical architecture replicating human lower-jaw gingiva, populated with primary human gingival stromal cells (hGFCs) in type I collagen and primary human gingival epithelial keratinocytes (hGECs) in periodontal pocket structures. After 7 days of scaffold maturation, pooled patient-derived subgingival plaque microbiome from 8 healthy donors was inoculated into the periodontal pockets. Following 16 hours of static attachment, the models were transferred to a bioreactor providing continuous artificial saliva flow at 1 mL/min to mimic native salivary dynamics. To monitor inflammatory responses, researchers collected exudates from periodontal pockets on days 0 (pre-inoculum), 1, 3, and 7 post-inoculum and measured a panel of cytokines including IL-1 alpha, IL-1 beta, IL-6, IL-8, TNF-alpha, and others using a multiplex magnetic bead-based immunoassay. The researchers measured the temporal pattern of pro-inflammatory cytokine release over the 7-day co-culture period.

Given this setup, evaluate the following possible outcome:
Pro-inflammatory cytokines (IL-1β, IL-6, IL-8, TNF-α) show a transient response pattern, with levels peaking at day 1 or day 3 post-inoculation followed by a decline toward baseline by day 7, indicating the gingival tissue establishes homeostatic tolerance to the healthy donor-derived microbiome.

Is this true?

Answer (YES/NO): NO